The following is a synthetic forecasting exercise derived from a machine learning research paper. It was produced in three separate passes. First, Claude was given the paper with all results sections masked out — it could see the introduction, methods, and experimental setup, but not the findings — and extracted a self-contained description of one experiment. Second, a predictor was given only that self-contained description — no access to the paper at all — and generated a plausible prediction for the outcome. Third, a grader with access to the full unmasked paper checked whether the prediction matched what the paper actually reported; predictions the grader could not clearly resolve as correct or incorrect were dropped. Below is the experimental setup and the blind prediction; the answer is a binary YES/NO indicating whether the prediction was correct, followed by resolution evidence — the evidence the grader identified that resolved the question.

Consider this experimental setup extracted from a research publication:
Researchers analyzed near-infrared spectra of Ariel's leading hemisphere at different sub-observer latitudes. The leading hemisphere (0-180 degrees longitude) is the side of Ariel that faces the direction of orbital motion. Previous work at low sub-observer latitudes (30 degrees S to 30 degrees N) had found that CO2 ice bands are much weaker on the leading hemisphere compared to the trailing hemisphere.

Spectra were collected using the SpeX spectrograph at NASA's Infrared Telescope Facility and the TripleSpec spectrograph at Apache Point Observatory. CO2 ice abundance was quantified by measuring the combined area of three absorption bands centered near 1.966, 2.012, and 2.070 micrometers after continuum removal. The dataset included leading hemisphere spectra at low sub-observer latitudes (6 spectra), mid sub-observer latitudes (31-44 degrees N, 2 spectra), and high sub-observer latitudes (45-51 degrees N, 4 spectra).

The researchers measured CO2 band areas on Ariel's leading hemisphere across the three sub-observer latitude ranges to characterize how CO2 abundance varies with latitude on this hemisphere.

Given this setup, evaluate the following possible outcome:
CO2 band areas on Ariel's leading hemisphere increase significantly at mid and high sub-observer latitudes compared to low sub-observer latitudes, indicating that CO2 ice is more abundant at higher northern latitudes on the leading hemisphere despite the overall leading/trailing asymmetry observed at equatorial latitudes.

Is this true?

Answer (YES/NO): NO